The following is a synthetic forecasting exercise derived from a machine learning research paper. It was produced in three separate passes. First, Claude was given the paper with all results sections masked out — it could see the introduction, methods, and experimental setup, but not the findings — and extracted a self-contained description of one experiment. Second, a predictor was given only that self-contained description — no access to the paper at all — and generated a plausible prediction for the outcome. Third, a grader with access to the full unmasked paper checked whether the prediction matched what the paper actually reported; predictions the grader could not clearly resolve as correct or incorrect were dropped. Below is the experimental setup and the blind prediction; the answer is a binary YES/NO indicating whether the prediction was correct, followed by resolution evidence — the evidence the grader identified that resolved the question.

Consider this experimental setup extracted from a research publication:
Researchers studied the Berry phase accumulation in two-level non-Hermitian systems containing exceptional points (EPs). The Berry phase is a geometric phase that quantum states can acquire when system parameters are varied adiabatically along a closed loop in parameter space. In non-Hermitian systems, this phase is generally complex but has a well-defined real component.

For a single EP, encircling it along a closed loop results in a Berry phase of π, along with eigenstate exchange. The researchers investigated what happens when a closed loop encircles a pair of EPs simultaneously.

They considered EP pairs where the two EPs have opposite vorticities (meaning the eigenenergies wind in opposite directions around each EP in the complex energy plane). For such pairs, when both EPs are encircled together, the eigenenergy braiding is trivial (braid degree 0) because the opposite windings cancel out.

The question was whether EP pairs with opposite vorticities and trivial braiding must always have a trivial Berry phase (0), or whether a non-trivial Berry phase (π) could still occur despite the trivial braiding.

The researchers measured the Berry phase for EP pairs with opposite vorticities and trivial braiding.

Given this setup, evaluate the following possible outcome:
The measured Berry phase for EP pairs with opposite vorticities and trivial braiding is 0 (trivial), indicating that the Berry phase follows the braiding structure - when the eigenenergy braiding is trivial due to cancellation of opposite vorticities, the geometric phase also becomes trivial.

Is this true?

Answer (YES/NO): NO